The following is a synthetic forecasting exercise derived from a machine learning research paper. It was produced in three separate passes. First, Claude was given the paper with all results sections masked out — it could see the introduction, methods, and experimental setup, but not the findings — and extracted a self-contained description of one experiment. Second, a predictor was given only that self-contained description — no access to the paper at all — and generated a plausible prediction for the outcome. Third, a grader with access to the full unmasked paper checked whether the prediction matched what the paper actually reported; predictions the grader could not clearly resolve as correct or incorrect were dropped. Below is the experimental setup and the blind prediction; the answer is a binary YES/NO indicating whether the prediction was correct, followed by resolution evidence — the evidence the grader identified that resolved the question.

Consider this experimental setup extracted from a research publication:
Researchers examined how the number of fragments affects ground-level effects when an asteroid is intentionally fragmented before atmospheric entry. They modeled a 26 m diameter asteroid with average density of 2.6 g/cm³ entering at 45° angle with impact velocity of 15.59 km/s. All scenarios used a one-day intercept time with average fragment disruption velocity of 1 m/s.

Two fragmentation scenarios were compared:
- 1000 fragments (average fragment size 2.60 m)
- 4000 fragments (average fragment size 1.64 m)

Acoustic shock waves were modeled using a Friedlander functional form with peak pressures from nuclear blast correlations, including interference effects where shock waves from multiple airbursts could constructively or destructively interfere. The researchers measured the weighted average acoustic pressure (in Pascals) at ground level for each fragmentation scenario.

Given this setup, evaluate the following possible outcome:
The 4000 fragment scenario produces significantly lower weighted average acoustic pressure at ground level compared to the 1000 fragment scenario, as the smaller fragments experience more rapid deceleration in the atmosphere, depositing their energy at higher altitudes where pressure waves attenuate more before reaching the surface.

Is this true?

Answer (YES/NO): NO